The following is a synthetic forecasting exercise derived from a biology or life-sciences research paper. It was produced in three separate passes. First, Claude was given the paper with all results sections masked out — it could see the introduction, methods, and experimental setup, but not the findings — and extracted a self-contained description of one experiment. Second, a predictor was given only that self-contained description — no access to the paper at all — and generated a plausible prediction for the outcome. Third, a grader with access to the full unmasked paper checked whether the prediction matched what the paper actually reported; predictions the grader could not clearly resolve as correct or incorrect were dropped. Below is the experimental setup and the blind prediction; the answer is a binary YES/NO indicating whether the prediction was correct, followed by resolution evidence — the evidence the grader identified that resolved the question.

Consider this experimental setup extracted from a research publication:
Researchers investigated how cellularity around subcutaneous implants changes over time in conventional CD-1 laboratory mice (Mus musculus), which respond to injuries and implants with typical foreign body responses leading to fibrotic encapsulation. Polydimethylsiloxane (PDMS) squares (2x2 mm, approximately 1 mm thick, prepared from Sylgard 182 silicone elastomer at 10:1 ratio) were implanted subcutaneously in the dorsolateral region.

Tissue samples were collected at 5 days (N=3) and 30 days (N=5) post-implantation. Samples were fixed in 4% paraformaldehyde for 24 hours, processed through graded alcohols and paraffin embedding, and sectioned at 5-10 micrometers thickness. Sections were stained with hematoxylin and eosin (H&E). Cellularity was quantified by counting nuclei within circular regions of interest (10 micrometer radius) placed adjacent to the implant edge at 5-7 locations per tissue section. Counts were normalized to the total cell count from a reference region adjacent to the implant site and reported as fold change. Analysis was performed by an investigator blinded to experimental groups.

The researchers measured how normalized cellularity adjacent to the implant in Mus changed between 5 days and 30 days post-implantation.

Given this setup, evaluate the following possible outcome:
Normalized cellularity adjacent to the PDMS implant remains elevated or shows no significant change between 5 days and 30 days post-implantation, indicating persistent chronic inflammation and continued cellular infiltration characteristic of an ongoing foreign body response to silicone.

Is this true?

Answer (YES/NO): YES